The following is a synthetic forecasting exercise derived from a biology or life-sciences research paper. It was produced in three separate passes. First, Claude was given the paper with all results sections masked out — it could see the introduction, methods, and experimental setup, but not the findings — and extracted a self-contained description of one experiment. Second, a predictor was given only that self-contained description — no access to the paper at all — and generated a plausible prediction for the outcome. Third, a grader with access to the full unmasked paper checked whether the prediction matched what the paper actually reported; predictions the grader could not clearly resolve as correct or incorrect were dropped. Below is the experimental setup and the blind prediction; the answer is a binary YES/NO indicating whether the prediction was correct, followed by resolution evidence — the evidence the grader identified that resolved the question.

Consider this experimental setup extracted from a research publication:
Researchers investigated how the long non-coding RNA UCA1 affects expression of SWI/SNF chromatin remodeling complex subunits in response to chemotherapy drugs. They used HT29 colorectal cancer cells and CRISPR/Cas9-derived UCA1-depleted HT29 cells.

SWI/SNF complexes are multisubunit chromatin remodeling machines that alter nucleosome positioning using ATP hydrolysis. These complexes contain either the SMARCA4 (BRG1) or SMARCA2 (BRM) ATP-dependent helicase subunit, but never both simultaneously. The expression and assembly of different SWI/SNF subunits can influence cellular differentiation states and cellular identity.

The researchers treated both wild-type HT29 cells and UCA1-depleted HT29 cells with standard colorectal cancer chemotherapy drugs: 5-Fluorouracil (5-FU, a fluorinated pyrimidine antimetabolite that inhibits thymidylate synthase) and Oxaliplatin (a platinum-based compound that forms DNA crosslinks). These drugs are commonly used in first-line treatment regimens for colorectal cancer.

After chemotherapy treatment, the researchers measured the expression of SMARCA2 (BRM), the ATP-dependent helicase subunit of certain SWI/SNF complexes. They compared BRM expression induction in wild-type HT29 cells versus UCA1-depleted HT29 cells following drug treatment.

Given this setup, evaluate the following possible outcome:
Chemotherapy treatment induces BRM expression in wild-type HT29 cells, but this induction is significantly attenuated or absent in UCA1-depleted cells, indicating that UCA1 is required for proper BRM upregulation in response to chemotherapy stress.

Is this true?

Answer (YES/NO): YES